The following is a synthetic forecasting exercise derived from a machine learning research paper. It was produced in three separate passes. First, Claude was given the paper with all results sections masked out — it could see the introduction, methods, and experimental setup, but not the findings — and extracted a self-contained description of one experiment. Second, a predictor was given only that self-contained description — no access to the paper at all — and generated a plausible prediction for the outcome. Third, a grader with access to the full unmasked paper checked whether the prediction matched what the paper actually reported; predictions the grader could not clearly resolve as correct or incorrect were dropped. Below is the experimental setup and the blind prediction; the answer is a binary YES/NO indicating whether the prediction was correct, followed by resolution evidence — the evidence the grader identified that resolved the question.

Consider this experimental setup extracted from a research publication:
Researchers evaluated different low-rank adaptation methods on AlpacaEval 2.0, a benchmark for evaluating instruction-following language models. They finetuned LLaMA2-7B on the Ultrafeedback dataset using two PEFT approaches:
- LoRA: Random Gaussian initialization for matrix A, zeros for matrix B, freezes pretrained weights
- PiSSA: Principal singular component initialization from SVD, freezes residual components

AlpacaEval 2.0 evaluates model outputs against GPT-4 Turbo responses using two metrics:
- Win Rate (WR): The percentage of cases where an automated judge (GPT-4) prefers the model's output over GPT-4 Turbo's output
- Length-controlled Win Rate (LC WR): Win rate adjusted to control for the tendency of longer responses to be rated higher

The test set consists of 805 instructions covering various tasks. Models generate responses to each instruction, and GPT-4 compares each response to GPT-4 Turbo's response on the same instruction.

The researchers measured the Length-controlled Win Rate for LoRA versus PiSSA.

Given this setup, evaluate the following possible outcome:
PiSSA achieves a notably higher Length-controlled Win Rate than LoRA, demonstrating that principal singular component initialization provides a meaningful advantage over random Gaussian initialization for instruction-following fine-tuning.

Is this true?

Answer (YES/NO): NO